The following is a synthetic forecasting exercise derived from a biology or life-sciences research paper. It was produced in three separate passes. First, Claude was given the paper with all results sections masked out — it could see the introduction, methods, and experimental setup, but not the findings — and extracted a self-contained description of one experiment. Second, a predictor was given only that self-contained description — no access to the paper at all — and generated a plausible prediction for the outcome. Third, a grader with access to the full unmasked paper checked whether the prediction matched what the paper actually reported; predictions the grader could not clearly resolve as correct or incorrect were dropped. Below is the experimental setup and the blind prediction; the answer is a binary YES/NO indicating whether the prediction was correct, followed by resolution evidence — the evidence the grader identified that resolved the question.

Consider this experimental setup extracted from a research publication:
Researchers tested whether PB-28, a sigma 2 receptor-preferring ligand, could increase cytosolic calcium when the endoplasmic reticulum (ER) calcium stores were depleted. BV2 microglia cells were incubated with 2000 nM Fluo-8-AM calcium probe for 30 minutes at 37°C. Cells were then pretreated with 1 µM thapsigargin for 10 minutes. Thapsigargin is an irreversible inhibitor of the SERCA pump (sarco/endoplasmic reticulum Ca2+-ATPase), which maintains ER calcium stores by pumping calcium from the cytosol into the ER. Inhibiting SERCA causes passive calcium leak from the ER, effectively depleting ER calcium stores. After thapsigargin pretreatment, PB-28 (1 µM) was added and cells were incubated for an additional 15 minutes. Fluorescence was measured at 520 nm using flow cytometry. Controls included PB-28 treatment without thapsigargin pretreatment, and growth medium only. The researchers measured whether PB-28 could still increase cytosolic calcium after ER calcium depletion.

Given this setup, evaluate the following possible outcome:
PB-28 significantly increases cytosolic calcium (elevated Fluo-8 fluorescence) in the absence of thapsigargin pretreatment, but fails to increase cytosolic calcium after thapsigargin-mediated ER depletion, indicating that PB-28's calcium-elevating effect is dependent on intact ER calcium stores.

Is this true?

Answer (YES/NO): NO